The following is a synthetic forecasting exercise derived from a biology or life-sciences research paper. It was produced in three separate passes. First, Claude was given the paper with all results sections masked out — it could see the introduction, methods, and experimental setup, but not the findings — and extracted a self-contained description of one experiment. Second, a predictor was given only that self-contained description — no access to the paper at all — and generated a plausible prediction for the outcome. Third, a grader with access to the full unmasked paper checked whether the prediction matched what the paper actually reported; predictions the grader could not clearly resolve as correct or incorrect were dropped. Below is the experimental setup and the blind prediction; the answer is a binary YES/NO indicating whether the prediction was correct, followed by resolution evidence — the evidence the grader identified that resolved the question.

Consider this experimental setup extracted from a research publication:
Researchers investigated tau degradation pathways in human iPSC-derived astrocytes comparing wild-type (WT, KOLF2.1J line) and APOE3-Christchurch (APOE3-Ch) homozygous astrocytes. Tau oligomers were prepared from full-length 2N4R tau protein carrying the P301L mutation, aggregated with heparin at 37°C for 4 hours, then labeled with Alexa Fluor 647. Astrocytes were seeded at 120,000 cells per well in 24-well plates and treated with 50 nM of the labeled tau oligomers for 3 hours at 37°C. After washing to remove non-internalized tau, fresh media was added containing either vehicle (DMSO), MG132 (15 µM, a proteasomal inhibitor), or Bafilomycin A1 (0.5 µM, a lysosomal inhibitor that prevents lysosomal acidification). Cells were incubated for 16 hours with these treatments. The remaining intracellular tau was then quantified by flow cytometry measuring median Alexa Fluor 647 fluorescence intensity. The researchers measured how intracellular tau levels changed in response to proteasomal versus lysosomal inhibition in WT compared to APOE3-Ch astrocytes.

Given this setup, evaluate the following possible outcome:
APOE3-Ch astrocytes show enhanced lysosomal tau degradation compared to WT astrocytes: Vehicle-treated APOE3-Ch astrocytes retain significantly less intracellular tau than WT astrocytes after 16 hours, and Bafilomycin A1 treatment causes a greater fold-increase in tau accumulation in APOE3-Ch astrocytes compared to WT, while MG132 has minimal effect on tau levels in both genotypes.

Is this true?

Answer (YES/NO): NO